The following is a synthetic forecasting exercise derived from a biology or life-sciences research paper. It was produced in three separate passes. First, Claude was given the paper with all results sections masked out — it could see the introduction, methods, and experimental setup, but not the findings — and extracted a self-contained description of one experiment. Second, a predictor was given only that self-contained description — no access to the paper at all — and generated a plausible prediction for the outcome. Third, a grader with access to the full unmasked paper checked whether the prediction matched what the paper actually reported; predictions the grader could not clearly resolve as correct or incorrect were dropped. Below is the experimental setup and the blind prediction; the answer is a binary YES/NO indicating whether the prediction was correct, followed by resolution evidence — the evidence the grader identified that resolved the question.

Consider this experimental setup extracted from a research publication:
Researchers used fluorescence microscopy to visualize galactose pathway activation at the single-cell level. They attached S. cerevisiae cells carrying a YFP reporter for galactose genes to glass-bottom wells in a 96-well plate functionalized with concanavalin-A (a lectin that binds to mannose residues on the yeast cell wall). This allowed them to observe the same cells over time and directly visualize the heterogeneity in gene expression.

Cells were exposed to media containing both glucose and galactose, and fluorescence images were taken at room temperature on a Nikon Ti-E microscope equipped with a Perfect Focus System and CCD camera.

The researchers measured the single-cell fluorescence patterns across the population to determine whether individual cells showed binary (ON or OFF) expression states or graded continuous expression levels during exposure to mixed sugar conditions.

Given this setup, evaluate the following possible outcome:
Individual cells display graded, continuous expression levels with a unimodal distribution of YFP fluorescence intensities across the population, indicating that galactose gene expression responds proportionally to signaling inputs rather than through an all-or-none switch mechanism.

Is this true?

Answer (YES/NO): NO